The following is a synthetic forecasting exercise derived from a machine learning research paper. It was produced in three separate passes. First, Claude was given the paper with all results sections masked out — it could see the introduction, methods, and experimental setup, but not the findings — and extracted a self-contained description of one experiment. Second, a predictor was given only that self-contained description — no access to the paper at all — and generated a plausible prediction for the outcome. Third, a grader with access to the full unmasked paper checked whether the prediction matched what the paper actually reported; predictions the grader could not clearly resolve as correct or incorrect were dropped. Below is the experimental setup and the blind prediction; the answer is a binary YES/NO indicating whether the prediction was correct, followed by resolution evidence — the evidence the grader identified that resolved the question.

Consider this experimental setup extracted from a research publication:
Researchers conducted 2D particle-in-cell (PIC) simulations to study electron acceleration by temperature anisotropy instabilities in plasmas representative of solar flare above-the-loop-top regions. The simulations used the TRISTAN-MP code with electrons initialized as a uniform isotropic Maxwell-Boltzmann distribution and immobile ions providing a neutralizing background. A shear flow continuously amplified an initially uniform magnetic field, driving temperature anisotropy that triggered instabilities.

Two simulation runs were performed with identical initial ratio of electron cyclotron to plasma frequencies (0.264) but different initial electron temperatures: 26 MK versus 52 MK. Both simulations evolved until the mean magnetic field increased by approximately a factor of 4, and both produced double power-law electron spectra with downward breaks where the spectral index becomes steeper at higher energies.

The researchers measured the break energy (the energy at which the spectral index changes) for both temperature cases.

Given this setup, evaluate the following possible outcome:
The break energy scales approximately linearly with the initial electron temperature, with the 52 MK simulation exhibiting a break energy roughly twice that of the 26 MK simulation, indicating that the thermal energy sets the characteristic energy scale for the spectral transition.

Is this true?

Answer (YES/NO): NO